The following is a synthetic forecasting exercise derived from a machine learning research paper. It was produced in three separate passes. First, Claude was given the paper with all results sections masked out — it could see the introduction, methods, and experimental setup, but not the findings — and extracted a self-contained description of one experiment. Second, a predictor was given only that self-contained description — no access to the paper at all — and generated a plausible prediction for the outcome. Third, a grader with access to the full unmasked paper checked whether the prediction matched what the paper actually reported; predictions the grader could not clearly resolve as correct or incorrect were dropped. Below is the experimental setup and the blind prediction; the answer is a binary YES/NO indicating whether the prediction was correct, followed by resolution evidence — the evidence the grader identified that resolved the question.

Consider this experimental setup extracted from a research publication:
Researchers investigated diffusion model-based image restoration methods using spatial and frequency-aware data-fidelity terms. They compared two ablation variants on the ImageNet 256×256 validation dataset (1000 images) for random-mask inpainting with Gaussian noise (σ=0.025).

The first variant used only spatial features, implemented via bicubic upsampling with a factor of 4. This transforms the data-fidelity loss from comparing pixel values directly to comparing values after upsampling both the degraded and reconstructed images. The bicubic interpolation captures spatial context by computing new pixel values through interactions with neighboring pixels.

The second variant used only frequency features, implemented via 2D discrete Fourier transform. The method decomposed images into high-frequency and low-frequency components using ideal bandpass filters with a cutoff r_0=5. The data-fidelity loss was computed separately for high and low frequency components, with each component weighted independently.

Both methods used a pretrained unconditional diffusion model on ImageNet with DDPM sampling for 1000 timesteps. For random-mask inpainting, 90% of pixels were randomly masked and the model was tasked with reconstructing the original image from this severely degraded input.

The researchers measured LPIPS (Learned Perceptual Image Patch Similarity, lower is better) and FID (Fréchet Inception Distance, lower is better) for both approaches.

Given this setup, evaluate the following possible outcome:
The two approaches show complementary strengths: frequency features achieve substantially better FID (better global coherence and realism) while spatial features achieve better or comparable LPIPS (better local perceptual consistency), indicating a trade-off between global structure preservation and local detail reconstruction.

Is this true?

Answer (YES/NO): NO